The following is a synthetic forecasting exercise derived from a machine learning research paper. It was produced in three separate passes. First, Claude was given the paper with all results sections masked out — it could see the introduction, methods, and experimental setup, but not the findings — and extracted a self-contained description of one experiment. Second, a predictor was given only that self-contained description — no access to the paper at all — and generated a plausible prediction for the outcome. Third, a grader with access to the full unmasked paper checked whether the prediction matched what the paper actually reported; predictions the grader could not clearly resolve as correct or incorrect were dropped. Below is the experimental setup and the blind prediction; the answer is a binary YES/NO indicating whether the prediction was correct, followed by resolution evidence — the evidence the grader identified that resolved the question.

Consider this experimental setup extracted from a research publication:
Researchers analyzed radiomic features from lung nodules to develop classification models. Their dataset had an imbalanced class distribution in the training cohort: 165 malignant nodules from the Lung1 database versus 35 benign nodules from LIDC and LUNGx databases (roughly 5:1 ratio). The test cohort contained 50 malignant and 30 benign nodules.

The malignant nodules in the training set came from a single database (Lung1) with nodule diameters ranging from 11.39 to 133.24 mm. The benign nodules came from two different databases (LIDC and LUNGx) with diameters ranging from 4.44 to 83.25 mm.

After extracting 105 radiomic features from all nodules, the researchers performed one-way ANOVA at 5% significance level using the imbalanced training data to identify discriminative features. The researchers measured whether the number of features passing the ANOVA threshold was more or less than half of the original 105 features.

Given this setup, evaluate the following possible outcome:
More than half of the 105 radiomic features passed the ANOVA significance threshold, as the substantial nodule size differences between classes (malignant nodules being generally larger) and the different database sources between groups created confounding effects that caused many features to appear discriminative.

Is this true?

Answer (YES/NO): NO